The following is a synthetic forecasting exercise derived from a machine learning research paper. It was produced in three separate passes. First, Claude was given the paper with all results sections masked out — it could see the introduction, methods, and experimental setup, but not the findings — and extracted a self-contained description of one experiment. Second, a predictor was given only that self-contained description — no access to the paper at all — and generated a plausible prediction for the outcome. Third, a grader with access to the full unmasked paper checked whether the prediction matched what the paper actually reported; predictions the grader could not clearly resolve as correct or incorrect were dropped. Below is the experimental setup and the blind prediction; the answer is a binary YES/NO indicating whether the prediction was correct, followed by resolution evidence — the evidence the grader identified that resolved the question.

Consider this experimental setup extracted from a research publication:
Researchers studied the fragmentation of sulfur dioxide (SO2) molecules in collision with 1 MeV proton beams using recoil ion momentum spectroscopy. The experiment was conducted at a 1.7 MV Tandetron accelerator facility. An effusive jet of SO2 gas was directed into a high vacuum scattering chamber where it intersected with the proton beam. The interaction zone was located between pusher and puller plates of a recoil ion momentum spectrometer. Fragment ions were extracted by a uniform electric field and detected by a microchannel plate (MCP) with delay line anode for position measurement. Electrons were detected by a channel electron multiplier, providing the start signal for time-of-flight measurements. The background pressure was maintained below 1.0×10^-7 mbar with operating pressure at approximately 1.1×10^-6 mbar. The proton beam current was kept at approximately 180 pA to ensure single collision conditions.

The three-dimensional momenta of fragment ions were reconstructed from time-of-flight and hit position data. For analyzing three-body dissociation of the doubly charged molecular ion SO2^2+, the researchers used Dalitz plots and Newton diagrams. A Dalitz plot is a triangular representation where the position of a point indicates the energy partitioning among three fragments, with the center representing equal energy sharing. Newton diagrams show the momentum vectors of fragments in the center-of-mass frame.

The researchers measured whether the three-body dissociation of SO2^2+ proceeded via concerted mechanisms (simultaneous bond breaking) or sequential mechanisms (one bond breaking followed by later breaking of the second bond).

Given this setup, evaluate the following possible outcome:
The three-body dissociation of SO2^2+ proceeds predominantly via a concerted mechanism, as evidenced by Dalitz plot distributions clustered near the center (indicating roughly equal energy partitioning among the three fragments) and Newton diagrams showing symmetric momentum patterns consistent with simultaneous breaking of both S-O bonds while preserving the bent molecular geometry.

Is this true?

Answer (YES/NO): NO